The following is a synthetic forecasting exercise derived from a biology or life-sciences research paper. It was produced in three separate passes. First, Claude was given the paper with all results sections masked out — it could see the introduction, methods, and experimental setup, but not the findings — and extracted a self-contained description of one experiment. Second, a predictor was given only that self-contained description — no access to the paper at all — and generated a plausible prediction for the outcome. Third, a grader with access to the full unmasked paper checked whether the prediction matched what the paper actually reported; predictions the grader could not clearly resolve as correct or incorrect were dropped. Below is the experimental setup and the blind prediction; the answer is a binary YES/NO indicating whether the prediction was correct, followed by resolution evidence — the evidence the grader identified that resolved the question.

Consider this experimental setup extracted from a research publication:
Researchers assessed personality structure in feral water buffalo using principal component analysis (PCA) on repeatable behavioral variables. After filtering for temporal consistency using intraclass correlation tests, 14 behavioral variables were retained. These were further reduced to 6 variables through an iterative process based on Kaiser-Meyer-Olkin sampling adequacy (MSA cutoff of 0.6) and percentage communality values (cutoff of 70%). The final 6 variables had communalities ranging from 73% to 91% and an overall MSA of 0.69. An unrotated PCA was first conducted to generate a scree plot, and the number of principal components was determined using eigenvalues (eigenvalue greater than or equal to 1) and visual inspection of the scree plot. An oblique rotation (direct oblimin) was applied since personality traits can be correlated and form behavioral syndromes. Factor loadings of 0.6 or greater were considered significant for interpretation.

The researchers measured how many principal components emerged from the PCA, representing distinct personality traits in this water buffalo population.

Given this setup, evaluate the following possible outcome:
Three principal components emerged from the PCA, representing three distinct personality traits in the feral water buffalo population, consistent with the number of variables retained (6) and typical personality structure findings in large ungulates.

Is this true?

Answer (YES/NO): YES